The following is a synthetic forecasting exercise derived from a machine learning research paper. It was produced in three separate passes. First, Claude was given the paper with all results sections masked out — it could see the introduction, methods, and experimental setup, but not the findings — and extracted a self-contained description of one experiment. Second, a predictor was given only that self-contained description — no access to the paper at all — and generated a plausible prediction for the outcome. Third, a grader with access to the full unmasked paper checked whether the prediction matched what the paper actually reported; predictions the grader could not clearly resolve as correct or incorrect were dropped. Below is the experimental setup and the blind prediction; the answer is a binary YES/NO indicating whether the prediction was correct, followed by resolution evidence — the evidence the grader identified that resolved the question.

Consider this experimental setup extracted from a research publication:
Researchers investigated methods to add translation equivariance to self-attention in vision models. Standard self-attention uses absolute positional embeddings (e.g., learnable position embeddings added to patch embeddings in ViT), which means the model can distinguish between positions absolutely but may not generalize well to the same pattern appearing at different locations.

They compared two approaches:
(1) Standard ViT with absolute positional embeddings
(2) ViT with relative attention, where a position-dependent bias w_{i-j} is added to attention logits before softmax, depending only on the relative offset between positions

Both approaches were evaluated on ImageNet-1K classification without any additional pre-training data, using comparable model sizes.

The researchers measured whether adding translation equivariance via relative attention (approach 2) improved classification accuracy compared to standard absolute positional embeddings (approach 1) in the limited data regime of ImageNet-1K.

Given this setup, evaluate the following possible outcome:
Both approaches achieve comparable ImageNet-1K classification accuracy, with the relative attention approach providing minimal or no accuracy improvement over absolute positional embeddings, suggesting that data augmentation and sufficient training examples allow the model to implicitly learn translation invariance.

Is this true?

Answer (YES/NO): NO